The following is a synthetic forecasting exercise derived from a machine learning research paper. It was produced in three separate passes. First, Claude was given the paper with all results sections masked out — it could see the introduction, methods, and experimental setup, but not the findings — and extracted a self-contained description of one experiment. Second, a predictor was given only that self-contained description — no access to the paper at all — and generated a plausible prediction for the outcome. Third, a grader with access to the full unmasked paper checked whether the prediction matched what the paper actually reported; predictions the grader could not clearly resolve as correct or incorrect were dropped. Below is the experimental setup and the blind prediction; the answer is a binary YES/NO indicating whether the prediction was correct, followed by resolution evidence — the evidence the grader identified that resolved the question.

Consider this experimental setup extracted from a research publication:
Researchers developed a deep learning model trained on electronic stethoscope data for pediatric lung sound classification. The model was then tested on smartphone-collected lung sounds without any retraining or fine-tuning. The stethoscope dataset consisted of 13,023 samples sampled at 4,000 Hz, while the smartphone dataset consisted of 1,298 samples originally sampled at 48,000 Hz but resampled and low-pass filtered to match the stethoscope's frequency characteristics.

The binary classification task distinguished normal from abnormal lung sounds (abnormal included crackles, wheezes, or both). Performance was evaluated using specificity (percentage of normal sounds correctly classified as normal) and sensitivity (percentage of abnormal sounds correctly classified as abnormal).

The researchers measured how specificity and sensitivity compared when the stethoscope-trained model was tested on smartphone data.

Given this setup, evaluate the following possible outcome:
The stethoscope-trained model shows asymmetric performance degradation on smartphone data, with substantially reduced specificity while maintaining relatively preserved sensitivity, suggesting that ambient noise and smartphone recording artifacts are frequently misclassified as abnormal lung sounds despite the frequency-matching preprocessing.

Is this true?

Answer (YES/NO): YES